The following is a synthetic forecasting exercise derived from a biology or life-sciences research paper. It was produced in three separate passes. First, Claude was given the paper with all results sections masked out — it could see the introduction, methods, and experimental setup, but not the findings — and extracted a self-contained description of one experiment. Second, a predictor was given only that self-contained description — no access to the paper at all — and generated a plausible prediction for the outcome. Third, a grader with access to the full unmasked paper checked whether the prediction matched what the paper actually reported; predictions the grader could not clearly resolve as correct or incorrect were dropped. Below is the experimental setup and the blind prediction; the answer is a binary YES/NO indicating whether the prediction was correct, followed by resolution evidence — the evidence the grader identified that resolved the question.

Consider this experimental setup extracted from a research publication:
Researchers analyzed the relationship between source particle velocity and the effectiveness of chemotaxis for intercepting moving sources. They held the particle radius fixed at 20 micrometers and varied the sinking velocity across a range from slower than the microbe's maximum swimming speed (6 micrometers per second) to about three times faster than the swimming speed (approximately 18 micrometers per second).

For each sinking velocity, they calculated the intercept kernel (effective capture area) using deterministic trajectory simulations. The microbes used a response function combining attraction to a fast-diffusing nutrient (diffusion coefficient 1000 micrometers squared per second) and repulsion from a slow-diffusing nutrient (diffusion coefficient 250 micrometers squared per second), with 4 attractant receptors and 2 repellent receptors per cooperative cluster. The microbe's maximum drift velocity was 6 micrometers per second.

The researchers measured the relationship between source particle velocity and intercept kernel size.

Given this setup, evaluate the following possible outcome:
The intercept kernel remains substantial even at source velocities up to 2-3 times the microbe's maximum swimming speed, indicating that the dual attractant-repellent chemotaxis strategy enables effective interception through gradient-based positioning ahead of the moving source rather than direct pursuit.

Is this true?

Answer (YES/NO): YES